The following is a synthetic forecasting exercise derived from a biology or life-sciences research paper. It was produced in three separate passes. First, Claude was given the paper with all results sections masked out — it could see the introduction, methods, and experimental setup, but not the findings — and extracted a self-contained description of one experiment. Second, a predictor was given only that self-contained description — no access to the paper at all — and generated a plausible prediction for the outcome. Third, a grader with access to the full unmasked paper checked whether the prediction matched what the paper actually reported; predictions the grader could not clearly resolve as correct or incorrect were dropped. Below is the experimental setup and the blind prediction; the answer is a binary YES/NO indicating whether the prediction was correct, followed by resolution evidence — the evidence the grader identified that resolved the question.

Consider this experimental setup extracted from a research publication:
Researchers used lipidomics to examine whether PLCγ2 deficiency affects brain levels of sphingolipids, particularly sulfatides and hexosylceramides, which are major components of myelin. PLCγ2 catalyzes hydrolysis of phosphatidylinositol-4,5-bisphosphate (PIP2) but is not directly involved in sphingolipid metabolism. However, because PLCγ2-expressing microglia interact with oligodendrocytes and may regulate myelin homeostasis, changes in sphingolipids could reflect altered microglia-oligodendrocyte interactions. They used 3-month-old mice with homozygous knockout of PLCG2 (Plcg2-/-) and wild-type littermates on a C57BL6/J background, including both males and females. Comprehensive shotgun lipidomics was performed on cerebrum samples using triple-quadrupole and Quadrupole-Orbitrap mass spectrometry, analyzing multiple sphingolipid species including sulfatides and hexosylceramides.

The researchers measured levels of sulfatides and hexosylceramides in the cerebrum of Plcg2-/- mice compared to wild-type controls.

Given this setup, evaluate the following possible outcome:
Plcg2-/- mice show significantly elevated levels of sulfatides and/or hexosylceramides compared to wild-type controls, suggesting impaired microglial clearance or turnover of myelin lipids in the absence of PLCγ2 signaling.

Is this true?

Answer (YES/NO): NO